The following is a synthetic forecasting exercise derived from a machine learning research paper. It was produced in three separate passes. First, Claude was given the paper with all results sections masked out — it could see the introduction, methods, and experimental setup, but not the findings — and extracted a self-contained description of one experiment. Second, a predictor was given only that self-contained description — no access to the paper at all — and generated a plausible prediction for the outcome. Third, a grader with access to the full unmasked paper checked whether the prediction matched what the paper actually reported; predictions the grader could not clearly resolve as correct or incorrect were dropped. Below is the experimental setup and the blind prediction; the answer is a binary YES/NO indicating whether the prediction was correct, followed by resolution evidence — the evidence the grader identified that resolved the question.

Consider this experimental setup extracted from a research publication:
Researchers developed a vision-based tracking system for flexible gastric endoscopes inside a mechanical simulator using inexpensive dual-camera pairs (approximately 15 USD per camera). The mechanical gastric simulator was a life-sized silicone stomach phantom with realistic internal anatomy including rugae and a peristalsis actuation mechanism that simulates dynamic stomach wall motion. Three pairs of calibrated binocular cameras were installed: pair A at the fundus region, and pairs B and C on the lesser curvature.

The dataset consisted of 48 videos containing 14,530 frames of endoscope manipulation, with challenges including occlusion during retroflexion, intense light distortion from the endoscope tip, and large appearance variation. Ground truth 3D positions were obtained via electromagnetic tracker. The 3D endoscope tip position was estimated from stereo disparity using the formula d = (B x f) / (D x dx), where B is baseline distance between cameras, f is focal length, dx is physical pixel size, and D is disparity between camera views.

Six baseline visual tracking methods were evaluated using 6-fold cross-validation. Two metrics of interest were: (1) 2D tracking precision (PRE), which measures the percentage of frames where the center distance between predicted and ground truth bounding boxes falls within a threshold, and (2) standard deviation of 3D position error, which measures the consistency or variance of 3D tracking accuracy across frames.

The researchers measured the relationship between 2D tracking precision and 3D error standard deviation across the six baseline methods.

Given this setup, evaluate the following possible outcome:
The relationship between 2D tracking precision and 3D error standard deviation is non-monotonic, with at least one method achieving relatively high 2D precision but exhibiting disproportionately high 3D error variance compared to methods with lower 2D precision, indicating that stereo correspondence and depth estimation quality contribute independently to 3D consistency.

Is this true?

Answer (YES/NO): YES